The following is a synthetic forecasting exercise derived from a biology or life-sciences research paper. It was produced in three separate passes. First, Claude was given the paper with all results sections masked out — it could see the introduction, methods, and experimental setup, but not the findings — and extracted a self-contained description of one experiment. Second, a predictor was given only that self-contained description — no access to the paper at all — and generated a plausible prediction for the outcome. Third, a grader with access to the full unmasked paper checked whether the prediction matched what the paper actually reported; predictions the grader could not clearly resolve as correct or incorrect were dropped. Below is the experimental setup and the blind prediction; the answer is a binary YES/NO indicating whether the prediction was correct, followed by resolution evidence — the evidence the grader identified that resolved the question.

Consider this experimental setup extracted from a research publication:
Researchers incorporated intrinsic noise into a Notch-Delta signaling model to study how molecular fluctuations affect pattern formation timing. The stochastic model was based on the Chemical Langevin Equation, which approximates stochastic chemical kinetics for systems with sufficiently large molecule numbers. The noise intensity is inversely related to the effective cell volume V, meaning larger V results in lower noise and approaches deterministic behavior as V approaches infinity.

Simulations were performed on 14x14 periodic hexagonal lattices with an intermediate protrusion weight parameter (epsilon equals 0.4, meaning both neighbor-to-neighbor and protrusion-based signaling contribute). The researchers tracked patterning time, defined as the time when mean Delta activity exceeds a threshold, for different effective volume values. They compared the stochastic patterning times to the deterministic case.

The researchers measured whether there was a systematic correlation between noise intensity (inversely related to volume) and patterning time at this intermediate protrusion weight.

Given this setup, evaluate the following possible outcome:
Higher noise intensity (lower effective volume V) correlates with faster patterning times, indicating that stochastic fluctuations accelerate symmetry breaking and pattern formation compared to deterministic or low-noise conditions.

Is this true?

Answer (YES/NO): NO